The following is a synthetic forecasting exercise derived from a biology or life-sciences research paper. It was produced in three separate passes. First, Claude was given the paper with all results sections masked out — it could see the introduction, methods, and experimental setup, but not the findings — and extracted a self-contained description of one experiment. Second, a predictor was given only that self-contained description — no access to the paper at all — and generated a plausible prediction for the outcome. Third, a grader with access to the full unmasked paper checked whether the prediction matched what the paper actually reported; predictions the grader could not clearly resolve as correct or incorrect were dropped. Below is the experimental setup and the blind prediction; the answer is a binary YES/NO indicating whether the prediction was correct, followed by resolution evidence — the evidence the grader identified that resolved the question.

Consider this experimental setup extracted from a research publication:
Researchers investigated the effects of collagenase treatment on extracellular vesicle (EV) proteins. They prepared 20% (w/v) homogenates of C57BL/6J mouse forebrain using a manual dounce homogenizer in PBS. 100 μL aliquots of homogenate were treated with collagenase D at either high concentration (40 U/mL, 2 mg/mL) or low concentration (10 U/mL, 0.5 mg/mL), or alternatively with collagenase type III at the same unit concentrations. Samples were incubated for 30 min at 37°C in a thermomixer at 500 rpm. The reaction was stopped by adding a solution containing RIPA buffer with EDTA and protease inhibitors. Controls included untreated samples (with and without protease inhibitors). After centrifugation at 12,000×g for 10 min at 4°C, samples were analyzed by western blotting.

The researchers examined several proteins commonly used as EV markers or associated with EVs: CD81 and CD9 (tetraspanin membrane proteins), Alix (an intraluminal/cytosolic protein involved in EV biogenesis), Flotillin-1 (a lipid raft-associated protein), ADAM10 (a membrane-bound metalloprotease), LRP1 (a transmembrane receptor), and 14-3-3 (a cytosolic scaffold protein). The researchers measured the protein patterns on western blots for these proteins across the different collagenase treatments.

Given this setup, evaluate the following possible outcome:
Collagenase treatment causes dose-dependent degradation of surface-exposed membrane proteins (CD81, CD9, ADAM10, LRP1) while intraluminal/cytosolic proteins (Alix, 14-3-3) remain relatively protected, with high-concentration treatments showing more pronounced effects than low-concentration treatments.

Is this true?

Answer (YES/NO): NO